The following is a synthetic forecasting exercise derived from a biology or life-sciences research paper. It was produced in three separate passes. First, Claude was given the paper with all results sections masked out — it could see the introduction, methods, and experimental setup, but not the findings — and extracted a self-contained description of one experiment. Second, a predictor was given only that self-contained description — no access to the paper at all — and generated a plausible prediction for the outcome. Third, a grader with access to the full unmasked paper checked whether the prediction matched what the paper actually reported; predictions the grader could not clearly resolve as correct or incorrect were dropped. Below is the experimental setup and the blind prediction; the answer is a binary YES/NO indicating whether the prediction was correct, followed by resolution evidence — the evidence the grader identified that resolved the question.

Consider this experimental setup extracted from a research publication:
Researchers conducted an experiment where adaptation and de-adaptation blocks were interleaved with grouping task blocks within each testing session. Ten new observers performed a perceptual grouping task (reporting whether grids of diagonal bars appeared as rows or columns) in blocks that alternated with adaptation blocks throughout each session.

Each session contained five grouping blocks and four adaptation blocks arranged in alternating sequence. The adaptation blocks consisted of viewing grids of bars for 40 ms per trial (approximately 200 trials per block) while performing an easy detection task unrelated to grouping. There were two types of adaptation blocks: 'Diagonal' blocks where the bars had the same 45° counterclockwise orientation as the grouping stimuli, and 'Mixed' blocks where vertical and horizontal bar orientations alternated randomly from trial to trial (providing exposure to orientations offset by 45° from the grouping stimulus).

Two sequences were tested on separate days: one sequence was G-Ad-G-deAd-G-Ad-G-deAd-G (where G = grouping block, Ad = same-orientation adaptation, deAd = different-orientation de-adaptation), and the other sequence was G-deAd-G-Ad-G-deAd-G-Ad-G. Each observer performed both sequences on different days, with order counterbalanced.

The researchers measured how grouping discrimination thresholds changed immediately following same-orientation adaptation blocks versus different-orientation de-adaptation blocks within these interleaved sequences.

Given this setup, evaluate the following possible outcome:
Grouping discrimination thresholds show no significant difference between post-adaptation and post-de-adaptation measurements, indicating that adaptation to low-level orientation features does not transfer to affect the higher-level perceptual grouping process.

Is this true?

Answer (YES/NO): NO